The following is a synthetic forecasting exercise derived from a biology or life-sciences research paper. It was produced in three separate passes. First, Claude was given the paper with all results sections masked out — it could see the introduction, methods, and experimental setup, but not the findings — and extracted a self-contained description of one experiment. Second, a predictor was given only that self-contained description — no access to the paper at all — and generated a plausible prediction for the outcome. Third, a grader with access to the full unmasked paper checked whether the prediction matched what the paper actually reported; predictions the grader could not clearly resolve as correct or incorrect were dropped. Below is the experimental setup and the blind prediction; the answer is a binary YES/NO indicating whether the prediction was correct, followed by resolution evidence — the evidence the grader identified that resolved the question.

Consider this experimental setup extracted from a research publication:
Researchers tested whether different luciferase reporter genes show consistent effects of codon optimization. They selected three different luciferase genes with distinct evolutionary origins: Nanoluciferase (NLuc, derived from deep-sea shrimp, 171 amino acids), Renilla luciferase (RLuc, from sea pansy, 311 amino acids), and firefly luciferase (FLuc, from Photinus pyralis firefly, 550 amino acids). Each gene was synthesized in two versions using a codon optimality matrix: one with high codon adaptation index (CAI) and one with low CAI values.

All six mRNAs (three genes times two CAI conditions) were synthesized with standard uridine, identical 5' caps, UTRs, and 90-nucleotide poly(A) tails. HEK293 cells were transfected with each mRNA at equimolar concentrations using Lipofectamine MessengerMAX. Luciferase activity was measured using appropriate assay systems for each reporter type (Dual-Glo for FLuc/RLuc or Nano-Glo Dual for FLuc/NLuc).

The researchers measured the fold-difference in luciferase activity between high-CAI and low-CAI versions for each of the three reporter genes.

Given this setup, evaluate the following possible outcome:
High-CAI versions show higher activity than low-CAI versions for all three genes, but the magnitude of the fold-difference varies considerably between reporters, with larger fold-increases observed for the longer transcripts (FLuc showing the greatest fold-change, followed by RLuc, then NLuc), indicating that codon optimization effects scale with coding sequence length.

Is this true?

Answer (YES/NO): NO